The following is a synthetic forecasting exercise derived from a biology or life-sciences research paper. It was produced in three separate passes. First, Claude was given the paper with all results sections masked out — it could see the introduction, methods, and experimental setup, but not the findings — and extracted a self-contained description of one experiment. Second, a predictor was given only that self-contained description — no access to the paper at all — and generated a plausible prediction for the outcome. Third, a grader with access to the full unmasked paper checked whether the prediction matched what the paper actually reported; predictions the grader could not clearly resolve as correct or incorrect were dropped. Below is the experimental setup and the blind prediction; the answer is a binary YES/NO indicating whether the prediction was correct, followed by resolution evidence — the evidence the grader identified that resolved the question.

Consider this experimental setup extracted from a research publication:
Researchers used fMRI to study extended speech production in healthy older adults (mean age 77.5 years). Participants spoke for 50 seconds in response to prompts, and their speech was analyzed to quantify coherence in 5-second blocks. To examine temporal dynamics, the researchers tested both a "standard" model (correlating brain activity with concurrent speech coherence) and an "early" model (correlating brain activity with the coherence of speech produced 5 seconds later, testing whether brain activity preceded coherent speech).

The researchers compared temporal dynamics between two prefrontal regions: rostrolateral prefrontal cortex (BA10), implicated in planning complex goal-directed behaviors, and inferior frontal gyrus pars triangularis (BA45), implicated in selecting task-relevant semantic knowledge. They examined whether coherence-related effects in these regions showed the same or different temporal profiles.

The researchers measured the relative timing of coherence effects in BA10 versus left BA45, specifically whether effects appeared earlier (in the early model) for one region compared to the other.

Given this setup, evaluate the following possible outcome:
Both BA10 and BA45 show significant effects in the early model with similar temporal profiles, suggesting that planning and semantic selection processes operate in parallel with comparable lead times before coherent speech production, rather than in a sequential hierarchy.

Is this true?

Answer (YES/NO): NO